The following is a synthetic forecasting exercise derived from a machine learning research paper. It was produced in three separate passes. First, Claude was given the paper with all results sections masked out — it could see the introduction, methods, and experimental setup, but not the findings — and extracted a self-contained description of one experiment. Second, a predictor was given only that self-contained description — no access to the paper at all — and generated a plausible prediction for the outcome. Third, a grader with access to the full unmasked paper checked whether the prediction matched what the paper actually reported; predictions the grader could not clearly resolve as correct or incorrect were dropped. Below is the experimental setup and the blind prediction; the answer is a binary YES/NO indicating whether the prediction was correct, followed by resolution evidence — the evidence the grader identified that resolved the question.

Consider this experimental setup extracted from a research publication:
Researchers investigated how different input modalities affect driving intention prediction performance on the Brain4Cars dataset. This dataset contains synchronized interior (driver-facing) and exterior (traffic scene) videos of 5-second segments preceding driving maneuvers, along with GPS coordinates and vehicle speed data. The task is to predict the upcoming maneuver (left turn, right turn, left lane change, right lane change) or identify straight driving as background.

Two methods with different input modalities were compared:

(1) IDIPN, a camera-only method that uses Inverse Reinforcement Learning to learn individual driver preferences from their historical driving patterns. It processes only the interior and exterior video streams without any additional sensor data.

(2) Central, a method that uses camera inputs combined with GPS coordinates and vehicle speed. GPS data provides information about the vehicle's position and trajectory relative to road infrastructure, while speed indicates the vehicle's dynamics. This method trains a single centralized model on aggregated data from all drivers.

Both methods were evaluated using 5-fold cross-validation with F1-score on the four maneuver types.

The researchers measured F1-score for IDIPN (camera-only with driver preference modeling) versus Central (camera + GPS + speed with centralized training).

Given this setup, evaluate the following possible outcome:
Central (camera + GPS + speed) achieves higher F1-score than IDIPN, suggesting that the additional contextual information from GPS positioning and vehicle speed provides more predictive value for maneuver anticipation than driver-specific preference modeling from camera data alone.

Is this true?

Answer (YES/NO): NO